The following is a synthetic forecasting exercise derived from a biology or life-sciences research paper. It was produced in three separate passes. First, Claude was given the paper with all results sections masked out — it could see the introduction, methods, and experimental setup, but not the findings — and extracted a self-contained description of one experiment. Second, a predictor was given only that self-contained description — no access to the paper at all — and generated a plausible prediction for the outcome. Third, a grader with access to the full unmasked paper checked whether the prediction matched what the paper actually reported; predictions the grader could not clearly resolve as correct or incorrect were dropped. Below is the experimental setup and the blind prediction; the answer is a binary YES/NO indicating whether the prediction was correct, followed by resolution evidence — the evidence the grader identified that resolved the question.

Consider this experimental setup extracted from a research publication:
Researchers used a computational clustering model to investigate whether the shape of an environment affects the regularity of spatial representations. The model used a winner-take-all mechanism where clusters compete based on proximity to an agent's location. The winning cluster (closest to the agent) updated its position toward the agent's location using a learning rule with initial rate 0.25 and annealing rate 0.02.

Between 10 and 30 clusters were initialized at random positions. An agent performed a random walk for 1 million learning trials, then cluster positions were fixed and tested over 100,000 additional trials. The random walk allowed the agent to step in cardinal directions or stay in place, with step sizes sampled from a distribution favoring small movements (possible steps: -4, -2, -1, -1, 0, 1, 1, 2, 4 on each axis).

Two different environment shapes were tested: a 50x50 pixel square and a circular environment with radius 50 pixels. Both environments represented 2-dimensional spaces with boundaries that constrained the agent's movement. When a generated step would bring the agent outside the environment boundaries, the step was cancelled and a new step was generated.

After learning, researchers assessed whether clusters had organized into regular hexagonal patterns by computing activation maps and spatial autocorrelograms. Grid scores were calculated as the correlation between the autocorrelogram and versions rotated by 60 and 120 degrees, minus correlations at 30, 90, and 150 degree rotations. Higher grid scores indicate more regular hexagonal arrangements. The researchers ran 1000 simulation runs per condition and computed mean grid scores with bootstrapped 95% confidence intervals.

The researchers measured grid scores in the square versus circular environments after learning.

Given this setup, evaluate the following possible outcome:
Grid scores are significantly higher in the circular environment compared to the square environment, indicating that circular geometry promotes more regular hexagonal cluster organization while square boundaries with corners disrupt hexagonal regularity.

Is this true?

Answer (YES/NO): NO